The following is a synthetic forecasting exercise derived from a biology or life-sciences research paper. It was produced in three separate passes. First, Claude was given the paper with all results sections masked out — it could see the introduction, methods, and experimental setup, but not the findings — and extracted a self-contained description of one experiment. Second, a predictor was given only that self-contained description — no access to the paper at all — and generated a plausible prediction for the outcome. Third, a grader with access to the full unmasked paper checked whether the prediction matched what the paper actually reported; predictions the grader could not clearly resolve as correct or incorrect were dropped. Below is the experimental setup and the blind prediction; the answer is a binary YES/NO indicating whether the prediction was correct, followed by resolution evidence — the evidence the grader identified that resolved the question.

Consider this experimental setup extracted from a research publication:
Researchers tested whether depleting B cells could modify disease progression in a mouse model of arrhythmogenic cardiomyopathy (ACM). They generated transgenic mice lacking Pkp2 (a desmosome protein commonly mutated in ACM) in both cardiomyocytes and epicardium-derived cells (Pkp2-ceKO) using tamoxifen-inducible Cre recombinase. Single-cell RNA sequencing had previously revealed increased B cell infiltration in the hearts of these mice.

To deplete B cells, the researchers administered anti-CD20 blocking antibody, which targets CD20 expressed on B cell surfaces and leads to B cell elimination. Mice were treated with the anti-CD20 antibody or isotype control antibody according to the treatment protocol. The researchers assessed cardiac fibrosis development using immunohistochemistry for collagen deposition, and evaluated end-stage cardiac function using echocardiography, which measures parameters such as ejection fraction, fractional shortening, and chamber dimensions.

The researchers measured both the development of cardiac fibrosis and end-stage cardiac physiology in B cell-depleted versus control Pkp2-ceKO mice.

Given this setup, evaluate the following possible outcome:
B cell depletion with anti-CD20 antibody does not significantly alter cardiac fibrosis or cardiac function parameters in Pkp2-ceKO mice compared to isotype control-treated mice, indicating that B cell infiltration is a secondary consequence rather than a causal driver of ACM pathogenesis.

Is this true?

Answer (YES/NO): NO